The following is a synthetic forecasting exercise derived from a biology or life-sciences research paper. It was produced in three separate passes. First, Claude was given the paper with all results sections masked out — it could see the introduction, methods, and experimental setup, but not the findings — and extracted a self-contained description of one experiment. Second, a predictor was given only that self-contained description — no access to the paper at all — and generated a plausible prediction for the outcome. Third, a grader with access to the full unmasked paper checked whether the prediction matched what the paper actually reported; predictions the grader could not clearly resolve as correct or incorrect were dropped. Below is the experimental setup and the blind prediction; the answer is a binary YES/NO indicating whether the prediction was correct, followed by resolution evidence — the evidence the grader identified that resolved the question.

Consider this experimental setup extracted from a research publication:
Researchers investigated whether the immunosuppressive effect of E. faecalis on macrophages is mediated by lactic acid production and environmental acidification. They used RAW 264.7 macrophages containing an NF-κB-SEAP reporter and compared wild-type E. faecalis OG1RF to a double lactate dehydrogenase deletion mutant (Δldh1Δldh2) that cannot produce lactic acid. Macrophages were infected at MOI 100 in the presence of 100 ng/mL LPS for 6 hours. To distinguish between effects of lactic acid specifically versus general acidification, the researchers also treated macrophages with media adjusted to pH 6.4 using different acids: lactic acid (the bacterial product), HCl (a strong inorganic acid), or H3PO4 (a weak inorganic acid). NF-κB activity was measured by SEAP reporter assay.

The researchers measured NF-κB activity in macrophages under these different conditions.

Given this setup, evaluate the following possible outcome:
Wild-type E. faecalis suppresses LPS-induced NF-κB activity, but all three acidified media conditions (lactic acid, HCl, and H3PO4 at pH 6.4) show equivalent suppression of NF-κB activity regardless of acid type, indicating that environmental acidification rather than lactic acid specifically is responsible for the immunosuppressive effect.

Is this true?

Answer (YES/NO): YES